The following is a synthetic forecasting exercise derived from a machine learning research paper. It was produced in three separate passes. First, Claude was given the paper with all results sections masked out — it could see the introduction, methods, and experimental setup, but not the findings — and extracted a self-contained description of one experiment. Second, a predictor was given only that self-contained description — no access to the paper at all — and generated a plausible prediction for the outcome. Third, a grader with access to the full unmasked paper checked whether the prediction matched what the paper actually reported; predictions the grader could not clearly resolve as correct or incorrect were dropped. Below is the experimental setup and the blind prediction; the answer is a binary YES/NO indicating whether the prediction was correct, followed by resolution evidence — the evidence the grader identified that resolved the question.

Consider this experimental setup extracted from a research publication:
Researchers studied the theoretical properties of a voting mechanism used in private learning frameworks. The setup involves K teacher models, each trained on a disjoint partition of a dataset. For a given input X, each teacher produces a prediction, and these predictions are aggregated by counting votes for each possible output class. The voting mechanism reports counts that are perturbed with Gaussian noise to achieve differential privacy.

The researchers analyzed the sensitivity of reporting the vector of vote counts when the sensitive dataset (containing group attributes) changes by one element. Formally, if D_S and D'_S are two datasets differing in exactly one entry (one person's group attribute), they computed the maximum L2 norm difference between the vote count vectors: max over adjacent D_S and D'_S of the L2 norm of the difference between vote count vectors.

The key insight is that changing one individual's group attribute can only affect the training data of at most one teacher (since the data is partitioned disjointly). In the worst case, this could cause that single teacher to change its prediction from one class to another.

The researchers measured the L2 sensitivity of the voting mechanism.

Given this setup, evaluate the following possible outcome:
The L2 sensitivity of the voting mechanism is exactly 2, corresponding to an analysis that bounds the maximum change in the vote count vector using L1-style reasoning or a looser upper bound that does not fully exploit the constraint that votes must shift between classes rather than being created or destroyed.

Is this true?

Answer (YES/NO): NO